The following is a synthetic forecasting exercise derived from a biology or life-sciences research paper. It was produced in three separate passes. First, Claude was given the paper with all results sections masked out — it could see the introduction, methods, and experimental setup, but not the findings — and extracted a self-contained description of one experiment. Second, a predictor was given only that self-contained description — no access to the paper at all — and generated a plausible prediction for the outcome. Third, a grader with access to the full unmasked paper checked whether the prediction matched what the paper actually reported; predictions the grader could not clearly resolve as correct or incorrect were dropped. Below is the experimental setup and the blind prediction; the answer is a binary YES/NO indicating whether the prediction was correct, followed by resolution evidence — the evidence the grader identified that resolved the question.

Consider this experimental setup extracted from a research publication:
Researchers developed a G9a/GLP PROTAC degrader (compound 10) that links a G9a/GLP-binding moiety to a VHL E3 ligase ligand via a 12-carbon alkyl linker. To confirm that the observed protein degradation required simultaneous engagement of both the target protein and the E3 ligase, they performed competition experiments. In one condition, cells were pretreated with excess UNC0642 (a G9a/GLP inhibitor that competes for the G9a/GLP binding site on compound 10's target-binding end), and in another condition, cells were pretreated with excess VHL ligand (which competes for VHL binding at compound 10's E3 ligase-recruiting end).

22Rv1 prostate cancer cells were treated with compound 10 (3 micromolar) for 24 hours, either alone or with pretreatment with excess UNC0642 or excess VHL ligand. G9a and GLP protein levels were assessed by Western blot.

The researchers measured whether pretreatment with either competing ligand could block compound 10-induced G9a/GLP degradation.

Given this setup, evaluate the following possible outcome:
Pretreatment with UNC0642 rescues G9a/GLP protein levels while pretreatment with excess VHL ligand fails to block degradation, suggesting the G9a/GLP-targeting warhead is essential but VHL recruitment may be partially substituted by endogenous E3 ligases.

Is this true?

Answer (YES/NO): NO